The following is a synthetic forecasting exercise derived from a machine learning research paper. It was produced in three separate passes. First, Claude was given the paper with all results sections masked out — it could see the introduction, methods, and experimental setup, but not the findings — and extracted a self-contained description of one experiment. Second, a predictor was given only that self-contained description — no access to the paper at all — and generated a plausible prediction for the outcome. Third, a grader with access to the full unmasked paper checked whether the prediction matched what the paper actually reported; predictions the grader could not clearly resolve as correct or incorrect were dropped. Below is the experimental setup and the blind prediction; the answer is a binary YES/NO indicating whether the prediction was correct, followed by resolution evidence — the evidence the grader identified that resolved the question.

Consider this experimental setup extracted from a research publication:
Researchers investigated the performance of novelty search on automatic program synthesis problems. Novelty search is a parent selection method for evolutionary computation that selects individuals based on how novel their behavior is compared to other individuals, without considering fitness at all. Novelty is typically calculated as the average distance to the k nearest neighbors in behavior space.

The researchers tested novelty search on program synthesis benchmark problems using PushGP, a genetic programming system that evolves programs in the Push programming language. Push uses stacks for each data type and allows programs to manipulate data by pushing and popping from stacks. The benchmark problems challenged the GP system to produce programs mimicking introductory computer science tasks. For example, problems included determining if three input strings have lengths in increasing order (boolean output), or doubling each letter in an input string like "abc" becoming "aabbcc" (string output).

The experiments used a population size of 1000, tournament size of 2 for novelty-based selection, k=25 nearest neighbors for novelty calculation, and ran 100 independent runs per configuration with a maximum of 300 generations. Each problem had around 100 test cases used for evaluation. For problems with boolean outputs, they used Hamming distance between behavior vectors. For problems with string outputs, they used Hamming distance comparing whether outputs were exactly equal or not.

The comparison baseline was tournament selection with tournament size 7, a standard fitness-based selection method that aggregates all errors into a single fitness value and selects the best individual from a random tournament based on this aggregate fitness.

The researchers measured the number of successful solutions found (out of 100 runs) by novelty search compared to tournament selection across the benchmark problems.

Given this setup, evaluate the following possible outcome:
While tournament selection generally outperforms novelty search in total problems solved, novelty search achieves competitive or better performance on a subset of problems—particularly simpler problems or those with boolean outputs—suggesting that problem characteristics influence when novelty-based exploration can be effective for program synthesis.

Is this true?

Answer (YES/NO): YES